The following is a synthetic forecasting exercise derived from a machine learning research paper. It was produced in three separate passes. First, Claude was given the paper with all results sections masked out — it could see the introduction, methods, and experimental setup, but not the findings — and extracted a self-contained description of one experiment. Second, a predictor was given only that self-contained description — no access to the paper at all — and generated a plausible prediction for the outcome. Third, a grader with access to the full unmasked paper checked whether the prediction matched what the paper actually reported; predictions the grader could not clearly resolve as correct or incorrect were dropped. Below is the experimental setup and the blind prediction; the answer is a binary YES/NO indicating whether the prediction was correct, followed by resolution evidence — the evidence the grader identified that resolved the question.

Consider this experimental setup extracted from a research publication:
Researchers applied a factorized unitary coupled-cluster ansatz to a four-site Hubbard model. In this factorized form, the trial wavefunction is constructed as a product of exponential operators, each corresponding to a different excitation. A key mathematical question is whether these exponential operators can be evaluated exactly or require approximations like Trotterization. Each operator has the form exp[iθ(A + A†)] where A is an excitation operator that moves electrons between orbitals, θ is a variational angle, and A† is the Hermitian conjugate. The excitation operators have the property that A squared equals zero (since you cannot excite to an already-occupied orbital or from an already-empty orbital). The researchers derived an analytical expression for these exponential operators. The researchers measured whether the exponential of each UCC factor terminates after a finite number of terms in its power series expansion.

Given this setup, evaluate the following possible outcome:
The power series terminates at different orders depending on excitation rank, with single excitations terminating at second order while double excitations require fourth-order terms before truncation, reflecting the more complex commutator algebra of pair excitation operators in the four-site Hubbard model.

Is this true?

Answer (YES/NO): NO